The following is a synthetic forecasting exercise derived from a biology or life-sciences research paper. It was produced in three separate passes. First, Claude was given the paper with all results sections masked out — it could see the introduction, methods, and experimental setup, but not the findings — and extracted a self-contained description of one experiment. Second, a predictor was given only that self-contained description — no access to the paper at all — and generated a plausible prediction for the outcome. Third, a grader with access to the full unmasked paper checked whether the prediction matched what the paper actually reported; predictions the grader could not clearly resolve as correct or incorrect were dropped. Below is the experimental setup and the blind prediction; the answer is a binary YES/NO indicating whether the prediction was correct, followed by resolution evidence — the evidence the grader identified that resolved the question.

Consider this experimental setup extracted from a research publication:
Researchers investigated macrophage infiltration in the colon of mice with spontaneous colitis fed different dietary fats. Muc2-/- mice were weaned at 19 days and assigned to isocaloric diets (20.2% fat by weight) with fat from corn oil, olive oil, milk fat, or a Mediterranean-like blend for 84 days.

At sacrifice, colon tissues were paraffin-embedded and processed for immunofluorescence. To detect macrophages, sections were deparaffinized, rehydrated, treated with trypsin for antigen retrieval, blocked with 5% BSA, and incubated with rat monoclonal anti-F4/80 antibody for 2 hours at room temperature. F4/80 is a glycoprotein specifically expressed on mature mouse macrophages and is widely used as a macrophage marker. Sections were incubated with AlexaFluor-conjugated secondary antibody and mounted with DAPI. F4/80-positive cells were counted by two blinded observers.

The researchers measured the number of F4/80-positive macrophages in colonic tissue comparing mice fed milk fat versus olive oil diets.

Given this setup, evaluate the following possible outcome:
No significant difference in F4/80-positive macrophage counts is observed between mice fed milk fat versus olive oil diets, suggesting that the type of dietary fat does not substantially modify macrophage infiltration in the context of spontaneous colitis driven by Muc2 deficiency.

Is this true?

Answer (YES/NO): NO